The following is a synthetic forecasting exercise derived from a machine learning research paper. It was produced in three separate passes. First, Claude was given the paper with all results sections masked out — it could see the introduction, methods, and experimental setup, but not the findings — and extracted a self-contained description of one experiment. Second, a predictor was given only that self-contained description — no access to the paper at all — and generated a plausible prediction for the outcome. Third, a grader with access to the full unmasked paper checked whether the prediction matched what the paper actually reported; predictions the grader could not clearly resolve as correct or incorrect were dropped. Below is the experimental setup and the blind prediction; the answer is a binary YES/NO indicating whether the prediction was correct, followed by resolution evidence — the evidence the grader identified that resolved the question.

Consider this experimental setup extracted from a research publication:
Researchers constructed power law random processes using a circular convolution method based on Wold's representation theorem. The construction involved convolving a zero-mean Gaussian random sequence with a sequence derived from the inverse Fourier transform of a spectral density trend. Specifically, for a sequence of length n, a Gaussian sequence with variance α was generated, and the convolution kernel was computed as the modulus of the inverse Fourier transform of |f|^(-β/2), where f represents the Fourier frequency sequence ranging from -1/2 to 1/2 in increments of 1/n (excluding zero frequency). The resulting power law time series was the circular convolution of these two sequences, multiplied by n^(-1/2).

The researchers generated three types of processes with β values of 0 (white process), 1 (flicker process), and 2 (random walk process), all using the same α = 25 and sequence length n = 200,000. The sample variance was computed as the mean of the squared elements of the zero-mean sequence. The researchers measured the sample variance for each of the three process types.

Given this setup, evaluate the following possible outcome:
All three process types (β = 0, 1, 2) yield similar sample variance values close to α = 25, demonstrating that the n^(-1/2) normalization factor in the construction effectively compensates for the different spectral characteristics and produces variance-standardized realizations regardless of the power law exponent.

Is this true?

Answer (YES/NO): NO